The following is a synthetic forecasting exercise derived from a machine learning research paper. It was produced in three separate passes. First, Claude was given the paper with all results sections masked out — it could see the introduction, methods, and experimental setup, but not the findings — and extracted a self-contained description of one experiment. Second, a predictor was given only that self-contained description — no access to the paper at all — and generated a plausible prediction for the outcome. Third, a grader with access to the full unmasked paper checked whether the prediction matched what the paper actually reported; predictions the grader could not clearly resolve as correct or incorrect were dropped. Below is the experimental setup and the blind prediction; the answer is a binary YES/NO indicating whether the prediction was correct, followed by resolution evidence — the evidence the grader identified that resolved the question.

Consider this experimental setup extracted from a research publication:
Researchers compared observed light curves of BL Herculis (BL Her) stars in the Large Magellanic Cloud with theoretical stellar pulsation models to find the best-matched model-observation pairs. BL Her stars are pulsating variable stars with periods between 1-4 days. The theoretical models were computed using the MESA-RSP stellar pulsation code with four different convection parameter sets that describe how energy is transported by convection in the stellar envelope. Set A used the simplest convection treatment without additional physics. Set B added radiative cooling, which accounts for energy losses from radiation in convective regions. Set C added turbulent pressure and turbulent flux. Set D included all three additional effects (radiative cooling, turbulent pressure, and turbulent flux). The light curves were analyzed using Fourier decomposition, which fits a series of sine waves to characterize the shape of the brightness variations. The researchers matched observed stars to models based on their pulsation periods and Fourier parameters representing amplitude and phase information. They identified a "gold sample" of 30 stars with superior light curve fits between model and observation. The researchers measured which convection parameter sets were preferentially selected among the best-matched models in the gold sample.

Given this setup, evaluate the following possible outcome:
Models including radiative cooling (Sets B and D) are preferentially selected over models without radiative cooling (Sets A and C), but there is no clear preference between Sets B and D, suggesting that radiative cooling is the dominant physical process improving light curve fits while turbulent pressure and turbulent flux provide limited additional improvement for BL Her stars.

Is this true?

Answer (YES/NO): NO